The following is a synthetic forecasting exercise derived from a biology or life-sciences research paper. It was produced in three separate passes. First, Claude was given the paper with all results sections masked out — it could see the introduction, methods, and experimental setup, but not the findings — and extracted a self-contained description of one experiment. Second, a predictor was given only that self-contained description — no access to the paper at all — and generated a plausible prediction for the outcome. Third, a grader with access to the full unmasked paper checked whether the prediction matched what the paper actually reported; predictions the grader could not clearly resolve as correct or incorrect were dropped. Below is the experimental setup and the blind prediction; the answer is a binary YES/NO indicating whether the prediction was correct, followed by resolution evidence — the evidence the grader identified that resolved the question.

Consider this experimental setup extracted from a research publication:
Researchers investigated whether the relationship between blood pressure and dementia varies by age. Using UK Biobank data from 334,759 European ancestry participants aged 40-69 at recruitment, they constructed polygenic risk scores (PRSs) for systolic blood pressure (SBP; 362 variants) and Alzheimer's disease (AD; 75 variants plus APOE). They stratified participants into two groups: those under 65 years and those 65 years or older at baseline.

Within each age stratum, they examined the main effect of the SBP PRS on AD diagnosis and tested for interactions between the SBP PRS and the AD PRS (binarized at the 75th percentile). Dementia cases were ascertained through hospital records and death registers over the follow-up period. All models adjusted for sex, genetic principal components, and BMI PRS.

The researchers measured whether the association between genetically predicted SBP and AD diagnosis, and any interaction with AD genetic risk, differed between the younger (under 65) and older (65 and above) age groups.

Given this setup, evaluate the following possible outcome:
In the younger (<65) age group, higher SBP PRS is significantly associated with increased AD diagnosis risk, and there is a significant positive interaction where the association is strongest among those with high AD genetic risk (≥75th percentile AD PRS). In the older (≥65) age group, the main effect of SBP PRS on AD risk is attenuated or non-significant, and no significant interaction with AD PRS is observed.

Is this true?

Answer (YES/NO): NO